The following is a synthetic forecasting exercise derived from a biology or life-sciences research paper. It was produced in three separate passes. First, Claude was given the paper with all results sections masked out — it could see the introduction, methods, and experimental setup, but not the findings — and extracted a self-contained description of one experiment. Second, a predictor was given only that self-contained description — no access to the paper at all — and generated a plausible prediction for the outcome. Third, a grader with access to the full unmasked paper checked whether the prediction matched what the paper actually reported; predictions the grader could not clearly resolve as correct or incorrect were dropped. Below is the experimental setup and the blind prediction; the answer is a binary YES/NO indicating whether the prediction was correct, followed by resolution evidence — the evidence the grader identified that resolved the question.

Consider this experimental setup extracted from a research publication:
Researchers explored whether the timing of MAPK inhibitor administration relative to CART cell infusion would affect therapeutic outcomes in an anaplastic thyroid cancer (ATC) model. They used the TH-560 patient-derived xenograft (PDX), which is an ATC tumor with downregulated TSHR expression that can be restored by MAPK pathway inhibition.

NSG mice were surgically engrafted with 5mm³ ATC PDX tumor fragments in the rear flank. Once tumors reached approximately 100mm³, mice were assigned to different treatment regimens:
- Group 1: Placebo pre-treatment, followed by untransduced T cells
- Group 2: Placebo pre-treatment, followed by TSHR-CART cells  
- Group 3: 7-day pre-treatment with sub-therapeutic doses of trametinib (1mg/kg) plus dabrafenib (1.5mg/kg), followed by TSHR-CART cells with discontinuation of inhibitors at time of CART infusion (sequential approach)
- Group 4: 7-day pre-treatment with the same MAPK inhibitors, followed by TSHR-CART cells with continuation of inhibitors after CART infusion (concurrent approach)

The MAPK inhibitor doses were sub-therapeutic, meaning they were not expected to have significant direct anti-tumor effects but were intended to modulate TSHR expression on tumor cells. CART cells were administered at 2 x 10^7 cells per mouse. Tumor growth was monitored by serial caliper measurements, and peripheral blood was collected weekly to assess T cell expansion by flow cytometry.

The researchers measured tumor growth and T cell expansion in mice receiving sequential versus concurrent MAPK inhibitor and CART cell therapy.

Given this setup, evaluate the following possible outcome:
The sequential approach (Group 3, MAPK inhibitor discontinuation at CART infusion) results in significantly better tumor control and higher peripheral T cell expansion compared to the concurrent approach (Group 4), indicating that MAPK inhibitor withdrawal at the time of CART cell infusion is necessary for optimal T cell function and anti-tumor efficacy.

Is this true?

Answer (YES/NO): NO